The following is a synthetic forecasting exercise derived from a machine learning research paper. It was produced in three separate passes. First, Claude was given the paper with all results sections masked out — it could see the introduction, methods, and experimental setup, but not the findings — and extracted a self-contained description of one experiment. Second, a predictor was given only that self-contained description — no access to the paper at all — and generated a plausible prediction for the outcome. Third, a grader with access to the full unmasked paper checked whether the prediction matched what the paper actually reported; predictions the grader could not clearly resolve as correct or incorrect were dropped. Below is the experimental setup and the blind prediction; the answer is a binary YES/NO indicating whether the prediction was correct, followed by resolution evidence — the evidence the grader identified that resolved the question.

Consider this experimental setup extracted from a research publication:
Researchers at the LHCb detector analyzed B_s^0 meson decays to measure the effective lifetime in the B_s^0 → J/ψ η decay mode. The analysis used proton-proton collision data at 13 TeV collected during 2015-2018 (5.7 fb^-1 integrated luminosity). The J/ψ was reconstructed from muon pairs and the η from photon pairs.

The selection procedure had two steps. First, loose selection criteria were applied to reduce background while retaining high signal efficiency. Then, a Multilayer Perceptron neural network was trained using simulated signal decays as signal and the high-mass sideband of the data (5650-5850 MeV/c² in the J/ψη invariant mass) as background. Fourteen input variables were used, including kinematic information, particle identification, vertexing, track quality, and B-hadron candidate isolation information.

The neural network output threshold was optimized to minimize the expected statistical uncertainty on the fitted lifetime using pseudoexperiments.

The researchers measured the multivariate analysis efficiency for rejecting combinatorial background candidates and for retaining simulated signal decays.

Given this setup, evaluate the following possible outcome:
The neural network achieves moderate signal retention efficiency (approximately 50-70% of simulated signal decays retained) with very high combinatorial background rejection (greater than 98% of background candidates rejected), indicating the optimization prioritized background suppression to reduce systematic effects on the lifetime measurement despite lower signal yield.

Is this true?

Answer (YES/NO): NO